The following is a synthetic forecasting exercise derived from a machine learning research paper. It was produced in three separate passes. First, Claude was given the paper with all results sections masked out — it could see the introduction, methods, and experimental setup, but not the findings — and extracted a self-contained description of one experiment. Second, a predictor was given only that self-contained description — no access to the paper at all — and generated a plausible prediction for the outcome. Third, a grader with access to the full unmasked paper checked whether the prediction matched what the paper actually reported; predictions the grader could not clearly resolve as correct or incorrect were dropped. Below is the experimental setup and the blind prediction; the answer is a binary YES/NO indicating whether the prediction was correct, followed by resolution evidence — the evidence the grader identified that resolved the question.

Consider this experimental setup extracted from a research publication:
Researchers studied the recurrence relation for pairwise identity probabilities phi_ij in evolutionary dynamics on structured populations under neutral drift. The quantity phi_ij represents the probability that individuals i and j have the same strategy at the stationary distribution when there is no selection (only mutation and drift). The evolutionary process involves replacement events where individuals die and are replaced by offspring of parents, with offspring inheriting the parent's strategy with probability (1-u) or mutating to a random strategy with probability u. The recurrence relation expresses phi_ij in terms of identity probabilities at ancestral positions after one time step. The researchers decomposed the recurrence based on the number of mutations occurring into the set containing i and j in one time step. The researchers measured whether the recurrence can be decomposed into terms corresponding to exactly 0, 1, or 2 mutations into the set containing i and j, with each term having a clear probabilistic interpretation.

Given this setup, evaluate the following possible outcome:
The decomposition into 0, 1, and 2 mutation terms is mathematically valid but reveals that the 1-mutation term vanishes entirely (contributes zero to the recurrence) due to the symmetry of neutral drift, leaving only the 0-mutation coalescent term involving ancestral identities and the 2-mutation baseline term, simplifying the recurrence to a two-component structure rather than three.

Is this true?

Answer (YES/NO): NO